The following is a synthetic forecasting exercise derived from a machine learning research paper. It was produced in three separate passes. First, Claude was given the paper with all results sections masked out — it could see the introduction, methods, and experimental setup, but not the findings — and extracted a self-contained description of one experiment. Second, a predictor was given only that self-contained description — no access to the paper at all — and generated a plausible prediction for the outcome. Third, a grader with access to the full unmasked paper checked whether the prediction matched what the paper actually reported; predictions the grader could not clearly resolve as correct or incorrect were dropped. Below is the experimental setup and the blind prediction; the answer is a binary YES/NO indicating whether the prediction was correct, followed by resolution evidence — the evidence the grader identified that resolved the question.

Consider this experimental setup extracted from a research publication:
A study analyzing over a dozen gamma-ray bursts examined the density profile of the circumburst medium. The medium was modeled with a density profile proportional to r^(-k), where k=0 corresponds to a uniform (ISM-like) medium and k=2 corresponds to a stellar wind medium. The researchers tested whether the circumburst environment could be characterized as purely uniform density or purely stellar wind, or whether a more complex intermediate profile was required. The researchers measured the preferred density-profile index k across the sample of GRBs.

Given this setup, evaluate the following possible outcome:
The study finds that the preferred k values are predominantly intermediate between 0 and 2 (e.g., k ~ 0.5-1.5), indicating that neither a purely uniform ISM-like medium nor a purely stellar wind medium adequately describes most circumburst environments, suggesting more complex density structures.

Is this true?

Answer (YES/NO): YES